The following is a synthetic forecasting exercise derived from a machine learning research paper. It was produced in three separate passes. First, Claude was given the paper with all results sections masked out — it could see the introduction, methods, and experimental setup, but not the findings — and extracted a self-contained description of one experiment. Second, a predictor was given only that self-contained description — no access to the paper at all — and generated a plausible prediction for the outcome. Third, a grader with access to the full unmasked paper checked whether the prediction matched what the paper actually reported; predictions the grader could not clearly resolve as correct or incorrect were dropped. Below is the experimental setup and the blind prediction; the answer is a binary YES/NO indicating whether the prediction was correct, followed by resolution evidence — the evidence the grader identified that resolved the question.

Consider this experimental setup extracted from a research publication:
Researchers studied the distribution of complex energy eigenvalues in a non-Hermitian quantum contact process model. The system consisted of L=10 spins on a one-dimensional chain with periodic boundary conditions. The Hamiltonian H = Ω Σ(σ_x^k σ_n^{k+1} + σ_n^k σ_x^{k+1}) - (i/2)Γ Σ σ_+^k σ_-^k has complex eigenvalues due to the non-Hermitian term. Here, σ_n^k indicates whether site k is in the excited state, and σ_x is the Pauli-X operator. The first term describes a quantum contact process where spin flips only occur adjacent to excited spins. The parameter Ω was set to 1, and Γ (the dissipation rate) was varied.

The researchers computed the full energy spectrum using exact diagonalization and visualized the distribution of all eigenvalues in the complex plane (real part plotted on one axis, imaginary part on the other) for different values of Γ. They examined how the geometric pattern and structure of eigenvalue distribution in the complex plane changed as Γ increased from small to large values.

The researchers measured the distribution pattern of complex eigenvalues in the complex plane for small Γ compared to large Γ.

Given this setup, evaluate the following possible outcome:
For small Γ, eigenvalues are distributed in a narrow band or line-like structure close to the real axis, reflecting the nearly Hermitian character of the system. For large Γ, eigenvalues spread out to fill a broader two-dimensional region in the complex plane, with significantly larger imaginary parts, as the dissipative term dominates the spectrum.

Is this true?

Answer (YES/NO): NO